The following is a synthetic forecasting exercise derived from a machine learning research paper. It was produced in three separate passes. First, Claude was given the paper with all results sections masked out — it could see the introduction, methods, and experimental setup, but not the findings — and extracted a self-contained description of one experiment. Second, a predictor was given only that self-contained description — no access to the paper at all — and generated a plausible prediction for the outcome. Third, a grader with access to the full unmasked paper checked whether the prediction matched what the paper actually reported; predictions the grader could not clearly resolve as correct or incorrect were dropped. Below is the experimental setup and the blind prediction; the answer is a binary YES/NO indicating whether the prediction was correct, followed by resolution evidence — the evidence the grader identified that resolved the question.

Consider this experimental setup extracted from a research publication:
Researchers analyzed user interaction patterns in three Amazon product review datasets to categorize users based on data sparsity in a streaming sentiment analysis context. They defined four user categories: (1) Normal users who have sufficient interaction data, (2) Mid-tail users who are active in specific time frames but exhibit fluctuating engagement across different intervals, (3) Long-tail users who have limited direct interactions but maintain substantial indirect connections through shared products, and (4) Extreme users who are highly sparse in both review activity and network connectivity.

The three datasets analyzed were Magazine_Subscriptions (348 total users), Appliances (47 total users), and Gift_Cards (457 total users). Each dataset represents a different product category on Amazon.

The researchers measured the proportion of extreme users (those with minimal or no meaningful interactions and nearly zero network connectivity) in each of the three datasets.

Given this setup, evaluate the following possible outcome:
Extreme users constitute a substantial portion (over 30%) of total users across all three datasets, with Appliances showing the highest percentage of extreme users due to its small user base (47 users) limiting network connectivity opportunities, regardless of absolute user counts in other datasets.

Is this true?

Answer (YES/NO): NO